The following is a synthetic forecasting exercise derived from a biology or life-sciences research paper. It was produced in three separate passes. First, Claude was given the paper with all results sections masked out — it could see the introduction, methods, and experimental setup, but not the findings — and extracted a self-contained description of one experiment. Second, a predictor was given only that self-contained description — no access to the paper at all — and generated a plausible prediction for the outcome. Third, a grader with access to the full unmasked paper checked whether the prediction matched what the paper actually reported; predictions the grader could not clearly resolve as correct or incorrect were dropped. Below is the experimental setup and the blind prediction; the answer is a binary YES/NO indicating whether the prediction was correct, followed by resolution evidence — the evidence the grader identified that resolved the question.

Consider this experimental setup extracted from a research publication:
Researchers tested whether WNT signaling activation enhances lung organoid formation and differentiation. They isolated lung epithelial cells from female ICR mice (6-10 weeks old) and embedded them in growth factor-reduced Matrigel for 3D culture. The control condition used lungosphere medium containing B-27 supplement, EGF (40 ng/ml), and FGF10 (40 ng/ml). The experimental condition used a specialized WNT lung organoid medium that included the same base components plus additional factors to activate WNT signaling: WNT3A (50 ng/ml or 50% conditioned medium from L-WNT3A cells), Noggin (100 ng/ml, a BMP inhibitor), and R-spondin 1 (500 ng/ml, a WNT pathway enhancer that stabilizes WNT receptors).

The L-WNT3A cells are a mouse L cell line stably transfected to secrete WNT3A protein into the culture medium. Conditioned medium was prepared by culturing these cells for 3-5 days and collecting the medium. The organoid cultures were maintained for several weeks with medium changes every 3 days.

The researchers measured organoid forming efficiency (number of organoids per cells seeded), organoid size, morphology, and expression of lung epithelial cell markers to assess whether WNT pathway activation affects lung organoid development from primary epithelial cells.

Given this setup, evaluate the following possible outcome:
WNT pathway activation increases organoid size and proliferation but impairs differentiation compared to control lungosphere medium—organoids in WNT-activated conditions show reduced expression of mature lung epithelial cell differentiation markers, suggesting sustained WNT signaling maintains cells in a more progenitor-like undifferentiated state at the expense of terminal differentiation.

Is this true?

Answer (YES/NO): NO